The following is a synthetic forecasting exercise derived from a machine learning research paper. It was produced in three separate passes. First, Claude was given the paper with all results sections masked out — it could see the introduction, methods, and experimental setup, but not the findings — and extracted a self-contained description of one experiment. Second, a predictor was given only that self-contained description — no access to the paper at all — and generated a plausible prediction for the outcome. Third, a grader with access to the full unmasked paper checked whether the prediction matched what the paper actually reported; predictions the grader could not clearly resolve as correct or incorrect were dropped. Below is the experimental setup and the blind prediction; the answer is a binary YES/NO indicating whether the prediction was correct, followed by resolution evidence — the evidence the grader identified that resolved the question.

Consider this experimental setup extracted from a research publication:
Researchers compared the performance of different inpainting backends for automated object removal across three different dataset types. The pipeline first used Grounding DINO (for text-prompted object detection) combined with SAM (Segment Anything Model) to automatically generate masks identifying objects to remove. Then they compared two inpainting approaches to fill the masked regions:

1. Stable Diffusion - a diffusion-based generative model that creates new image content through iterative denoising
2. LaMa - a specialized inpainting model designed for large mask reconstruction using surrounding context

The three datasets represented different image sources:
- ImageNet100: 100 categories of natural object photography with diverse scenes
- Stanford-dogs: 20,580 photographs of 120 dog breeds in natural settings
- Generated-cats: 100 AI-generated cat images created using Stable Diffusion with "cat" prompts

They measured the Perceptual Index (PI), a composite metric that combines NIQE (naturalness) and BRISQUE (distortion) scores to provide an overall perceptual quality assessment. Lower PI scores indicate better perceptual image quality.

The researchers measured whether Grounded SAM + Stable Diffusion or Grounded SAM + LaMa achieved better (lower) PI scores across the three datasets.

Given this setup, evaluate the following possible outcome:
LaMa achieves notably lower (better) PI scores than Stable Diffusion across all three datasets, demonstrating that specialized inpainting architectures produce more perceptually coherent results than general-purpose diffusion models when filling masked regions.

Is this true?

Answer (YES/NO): YES